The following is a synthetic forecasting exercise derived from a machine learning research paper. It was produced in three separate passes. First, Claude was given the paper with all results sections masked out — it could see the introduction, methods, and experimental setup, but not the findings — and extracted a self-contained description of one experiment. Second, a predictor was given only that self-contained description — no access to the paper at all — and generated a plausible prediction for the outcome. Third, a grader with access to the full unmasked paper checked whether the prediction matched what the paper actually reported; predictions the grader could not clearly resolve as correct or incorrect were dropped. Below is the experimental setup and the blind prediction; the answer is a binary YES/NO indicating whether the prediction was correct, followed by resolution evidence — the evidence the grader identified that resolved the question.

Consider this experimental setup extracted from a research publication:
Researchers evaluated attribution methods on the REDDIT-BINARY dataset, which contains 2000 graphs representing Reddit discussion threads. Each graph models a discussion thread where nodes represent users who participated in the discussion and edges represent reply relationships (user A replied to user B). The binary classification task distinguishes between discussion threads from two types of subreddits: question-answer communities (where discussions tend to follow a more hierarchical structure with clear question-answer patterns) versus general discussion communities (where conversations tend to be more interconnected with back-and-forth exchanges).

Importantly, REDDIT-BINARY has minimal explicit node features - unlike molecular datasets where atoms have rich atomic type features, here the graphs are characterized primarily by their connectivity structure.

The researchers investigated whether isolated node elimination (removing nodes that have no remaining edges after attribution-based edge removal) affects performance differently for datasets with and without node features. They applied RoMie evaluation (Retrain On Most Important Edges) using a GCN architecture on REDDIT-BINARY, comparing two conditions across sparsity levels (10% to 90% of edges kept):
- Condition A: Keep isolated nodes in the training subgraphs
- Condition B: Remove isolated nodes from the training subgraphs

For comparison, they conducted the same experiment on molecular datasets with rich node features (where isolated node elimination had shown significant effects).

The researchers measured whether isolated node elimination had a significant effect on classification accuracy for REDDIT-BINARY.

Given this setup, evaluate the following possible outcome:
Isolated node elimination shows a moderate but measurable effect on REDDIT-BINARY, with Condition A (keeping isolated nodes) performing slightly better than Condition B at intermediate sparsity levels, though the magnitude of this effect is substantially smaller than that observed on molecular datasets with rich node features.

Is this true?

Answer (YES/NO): NO